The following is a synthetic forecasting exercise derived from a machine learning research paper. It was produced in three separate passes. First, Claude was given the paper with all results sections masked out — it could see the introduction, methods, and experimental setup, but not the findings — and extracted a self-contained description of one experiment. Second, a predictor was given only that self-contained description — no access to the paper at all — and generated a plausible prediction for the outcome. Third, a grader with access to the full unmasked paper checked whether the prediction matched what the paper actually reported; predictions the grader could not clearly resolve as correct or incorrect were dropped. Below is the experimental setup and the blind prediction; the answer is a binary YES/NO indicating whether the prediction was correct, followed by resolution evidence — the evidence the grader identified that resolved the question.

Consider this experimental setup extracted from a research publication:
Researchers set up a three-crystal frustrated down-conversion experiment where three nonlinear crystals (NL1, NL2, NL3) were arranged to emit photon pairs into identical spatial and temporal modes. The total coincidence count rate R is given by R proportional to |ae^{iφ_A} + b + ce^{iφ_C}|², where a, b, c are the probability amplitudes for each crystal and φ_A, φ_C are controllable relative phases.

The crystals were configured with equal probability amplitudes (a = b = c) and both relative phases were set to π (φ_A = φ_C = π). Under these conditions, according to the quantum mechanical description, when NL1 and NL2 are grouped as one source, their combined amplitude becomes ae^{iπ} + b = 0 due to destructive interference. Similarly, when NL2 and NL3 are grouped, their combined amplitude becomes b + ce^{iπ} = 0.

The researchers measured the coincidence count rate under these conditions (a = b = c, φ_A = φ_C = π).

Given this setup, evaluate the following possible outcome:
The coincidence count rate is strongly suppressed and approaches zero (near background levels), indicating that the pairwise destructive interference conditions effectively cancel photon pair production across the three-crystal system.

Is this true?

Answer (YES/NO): NO